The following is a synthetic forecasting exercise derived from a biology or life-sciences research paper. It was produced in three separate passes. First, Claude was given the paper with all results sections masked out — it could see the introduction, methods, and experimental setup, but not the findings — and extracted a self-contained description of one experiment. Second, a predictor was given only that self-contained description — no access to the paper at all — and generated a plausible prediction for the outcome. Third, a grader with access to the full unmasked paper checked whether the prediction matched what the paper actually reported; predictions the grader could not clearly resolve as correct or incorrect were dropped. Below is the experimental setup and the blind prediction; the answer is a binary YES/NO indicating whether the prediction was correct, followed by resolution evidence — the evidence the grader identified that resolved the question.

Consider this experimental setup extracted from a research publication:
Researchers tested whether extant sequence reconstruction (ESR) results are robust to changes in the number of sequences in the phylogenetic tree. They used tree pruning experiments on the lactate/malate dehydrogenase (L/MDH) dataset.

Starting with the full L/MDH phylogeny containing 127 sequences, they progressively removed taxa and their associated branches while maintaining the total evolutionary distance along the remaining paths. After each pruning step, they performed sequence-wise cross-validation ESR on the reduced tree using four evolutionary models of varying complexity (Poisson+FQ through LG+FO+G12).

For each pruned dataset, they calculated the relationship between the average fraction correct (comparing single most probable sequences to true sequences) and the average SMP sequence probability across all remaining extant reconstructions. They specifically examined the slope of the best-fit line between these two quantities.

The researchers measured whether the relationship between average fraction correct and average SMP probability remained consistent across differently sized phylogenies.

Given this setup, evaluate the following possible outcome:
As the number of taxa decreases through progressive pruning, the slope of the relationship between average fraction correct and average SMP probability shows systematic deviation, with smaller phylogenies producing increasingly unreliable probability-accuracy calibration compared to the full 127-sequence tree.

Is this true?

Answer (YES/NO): NO